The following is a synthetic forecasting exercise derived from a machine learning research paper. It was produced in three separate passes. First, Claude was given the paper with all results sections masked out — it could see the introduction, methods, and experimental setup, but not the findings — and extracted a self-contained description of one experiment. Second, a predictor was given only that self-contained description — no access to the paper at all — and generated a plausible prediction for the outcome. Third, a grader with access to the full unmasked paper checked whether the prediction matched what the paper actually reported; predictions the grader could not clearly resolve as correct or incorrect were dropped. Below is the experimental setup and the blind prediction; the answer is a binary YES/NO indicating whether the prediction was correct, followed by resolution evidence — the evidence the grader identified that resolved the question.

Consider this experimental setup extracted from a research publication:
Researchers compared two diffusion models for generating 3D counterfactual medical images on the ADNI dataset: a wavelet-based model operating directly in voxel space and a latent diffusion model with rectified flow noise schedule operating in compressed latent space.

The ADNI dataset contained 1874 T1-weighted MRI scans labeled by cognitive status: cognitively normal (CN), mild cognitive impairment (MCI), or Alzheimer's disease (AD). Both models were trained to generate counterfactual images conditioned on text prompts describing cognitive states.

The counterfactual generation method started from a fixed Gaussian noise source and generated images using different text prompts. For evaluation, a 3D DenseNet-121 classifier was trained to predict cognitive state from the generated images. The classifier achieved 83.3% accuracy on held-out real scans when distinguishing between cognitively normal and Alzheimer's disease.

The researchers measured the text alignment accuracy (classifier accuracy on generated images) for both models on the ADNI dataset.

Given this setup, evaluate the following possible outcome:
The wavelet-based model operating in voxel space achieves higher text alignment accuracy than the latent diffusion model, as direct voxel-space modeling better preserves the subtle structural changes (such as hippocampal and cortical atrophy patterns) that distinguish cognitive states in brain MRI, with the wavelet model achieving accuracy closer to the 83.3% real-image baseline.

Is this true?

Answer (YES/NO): NO